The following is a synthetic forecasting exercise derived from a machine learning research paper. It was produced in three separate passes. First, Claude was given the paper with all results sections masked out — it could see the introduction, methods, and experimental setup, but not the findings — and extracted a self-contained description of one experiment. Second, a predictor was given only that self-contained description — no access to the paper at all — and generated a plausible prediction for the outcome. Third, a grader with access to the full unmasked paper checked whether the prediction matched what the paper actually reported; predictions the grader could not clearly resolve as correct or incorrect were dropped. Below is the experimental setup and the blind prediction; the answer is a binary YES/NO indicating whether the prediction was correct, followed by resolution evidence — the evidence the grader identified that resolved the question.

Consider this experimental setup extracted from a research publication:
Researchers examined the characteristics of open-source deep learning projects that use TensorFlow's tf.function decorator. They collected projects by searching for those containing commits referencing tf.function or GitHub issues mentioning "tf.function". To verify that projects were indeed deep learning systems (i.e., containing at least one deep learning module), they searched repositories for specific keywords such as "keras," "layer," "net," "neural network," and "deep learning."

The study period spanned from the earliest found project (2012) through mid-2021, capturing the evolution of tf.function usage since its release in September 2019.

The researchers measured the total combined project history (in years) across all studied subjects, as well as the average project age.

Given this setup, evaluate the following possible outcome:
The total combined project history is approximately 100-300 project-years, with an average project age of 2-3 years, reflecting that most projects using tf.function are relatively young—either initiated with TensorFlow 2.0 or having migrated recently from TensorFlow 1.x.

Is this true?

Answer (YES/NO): NO